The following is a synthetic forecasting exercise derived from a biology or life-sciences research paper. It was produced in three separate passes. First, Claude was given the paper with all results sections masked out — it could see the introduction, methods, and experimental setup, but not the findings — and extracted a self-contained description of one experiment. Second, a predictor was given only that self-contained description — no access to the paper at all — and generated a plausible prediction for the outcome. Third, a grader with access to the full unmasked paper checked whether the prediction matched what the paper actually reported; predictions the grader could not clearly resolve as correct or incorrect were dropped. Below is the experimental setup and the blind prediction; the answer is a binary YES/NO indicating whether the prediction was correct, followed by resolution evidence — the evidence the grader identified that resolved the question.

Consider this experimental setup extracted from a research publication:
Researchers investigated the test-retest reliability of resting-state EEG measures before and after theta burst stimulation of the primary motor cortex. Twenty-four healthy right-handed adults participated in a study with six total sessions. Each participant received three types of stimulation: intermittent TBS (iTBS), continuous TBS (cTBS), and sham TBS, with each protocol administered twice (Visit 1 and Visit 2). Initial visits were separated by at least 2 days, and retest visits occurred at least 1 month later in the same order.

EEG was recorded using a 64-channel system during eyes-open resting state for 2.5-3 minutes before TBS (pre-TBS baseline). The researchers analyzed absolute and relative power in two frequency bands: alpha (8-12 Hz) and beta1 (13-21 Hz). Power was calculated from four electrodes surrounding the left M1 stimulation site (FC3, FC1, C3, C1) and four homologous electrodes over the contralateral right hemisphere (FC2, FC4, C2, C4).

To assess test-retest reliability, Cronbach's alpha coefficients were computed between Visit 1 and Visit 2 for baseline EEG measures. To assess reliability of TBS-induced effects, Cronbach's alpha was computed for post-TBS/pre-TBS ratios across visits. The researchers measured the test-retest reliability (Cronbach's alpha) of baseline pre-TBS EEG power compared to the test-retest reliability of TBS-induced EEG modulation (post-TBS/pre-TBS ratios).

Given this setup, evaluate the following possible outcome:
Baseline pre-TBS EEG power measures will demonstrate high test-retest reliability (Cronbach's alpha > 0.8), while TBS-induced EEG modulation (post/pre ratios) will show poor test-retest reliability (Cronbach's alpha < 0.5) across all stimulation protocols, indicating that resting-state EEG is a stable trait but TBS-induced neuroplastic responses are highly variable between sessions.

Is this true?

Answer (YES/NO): NO